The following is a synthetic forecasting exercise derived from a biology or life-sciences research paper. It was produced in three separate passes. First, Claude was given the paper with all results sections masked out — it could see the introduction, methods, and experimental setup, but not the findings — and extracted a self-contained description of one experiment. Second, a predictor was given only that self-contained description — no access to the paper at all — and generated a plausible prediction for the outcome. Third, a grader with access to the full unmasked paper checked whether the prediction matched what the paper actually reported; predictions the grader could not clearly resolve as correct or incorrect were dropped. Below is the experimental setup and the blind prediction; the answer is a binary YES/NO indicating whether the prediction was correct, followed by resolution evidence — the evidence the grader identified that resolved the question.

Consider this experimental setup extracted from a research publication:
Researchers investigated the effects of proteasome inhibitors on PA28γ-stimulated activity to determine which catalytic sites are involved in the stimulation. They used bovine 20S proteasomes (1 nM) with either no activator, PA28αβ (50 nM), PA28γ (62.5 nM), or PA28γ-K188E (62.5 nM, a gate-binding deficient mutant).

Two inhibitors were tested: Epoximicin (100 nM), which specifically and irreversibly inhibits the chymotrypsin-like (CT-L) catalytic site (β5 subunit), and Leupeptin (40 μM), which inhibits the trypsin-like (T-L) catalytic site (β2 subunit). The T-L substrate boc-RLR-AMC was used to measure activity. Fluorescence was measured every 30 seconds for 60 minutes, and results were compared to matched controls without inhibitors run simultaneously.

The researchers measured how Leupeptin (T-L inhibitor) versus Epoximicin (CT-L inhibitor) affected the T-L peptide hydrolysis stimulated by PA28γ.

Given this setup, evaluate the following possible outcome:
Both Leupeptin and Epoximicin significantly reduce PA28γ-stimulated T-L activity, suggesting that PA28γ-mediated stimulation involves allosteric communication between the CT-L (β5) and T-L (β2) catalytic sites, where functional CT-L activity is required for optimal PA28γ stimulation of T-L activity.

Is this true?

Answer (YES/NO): NO